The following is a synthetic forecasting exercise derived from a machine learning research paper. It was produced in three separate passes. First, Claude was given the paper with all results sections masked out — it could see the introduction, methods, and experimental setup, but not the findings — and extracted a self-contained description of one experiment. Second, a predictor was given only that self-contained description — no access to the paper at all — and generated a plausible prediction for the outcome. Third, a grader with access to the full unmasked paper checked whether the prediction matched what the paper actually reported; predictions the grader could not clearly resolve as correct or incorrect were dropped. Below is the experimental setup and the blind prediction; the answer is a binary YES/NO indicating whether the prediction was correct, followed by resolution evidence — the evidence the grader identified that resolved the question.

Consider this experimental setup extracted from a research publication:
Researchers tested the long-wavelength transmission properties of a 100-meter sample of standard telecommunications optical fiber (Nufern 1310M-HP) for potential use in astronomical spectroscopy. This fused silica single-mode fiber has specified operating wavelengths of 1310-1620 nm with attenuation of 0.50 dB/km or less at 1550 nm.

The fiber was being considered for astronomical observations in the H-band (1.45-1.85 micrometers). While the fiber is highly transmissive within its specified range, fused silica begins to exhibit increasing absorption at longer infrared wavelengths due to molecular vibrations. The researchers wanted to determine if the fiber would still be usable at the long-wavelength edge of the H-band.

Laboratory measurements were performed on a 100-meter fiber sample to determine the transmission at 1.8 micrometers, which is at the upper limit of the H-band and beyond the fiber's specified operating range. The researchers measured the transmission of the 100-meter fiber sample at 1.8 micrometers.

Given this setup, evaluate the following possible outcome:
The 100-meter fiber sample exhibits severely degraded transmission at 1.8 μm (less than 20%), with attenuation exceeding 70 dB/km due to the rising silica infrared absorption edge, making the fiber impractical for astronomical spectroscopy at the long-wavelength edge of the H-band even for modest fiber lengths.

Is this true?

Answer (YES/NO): NO